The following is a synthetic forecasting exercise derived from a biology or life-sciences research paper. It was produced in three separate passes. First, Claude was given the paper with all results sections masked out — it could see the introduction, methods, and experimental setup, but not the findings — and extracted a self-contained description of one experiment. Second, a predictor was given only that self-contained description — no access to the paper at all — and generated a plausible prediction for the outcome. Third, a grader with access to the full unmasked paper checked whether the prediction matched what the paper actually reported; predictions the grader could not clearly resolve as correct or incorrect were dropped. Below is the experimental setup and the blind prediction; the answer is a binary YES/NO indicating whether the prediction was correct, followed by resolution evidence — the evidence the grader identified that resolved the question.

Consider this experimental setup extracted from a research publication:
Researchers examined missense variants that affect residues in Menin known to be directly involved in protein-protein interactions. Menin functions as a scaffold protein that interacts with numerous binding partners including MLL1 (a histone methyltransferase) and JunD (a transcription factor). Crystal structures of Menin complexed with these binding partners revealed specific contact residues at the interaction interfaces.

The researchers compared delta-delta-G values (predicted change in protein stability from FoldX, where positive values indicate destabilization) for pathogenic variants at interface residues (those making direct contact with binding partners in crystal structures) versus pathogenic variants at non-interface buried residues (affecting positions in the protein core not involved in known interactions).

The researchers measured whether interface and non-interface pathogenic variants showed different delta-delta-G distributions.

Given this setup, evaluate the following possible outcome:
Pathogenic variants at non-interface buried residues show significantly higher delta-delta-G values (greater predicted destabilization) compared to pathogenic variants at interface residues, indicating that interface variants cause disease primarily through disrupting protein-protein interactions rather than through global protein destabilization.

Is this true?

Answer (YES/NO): YES